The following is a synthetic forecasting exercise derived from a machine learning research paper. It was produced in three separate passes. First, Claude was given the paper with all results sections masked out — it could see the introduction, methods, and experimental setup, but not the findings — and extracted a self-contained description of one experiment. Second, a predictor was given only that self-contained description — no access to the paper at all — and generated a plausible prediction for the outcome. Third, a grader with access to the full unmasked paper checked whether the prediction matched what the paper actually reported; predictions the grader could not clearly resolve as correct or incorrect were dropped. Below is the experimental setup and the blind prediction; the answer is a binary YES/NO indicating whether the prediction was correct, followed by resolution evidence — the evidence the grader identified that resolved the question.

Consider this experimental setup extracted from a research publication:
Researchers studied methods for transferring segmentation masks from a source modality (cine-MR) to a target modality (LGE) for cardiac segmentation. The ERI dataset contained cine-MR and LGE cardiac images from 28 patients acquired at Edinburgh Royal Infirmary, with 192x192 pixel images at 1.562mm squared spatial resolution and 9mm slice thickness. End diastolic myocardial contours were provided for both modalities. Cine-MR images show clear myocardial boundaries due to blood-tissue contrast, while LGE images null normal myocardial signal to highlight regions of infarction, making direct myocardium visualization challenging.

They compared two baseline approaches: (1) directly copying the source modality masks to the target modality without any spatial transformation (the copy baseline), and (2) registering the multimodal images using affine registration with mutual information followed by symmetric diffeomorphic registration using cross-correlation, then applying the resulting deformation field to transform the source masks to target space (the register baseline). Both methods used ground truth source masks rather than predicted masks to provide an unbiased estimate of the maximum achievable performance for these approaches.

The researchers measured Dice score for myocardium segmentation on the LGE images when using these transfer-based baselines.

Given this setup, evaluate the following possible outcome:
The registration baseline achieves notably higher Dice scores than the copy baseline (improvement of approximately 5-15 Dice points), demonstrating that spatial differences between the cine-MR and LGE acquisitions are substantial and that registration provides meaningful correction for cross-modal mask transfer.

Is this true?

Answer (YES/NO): NO